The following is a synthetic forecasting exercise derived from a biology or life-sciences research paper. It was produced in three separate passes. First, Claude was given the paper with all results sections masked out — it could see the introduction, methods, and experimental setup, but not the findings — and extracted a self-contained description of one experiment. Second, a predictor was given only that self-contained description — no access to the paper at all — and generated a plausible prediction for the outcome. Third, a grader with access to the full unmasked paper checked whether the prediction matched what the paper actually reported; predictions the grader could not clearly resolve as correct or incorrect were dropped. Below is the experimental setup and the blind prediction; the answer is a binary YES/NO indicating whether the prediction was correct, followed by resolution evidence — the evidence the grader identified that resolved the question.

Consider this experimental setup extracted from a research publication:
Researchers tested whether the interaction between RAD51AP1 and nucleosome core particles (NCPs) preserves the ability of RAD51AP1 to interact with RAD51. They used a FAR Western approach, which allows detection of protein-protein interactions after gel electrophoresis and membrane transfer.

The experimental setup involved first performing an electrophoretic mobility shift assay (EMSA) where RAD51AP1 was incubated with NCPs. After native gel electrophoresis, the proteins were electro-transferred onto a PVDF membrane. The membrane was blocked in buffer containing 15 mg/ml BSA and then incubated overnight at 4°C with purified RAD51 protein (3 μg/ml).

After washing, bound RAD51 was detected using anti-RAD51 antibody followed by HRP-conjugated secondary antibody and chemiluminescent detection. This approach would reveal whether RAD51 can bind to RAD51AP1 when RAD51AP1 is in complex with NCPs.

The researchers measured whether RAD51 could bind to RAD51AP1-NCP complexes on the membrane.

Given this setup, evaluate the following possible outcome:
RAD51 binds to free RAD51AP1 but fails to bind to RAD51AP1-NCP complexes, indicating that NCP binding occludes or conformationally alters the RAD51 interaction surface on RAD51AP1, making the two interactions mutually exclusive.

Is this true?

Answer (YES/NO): NO